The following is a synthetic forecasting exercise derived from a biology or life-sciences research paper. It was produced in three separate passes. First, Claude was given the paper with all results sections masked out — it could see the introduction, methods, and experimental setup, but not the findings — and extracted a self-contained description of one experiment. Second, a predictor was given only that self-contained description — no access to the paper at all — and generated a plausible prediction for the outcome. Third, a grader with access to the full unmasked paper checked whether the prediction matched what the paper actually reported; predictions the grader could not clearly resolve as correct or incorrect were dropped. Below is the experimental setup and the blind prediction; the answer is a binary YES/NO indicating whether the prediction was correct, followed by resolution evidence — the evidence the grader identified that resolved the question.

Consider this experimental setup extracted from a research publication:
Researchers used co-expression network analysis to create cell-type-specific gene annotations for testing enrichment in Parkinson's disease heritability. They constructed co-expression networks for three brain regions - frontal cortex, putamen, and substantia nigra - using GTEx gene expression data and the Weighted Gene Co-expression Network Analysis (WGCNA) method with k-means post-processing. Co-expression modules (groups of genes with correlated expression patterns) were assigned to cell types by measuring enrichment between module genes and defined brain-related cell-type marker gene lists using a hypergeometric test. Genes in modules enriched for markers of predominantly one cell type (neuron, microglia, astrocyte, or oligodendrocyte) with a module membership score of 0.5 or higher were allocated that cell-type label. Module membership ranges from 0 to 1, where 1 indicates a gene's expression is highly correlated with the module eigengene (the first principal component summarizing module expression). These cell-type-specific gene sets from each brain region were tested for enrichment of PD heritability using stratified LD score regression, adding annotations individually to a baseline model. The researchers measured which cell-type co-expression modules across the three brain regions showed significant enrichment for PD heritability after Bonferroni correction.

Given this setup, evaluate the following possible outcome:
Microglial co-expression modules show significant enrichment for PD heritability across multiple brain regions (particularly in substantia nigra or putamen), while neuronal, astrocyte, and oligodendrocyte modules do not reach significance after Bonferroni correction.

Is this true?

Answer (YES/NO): NO